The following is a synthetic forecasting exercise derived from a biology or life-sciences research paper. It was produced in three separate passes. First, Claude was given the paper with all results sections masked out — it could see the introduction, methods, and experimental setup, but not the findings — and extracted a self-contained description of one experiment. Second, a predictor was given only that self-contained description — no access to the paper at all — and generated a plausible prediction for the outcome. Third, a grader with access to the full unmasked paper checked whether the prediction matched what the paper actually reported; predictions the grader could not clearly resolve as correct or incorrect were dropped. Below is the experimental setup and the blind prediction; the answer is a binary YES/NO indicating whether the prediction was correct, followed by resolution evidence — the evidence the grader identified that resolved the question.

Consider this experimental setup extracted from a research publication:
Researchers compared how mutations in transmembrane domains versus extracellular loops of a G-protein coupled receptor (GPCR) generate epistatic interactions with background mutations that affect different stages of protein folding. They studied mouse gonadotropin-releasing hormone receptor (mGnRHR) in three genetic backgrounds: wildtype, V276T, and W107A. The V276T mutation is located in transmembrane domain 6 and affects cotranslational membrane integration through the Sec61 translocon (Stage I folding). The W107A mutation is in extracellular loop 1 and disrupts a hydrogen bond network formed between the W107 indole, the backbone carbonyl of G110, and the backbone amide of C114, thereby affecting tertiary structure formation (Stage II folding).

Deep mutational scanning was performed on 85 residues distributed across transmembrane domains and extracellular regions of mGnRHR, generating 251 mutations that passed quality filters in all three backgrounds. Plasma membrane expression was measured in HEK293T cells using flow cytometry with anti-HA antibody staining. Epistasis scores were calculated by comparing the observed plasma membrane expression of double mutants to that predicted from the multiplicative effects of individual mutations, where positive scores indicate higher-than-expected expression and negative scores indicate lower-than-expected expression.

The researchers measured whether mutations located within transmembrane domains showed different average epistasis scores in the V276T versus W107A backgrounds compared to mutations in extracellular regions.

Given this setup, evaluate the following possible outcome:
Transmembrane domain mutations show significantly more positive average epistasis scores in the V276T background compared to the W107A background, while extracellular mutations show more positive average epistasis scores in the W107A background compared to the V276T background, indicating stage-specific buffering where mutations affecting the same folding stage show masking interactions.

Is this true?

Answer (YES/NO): NO